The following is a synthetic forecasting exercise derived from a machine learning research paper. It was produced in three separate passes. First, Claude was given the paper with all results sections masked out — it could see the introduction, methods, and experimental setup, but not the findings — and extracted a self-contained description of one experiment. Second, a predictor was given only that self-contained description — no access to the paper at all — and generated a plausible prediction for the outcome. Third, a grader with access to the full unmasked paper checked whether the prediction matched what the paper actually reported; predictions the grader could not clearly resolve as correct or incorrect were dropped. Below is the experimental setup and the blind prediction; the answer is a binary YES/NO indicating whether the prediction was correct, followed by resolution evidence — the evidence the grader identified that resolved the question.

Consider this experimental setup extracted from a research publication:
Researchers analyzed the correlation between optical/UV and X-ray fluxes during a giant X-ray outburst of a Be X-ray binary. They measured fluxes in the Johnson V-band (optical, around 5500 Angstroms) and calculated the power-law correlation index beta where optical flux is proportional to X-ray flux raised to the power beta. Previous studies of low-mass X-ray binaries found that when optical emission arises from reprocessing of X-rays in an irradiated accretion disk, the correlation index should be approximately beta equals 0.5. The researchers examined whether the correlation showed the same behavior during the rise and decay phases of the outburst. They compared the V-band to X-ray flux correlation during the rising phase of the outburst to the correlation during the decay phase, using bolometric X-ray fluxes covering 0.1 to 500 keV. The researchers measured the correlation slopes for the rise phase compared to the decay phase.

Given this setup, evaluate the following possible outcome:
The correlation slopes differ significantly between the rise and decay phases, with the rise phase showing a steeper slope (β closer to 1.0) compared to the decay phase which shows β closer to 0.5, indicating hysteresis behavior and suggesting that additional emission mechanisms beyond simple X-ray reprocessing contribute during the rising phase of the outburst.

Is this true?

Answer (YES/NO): NO